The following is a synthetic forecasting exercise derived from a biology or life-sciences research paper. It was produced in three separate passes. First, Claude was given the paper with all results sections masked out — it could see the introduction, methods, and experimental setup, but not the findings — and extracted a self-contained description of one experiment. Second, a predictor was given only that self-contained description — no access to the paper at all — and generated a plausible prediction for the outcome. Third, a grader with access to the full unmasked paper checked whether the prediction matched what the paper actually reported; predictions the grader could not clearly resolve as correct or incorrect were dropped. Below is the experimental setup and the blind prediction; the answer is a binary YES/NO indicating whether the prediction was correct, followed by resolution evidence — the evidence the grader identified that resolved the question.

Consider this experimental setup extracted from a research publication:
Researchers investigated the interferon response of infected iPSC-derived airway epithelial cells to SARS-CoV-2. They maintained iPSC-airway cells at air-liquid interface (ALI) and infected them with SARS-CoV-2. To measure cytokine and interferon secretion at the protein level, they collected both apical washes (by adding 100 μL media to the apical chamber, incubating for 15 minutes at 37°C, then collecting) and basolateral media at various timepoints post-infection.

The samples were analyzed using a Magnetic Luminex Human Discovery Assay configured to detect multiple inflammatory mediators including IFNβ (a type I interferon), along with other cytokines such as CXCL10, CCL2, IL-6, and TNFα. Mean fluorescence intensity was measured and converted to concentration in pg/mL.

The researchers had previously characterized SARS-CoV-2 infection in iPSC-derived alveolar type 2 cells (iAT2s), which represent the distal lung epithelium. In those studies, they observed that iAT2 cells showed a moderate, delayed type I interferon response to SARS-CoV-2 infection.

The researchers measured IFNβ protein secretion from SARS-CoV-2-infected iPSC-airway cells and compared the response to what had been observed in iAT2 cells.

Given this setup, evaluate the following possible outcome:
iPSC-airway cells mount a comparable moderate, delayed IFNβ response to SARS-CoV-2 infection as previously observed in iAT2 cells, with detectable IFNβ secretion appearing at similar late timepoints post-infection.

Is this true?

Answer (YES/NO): NO